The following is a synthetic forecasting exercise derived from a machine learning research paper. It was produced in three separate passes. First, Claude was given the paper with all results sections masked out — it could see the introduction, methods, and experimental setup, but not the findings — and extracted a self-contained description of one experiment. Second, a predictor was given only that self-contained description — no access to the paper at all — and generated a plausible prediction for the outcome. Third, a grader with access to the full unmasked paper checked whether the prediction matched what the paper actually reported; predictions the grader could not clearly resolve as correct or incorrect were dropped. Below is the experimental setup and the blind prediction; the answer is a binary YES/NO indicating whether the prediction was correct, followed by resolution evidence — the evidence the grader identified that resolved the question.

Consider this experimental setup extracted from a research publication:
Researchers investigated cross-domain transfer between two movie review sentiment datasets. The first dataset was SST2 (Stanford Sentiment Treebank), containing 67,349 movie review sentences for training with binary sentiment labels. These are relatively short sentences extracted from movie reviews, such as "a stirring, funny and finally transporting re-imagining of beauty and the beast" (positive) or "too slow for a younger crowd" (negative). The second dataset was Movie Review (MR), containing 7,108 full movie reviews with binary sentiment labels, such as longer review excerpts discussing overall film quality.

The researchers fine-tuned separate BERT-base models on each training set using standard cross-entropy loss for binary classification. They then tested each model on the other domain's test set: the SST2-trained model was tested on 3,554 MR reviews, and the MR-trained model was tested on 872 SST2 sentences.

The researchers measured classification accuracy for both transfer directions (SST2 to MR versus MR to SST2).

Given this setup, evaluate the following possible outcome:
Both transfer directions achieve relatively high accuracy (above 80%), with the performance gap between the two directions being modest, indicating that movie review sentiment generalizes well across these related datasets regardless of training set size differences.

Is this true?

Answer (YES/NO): YES